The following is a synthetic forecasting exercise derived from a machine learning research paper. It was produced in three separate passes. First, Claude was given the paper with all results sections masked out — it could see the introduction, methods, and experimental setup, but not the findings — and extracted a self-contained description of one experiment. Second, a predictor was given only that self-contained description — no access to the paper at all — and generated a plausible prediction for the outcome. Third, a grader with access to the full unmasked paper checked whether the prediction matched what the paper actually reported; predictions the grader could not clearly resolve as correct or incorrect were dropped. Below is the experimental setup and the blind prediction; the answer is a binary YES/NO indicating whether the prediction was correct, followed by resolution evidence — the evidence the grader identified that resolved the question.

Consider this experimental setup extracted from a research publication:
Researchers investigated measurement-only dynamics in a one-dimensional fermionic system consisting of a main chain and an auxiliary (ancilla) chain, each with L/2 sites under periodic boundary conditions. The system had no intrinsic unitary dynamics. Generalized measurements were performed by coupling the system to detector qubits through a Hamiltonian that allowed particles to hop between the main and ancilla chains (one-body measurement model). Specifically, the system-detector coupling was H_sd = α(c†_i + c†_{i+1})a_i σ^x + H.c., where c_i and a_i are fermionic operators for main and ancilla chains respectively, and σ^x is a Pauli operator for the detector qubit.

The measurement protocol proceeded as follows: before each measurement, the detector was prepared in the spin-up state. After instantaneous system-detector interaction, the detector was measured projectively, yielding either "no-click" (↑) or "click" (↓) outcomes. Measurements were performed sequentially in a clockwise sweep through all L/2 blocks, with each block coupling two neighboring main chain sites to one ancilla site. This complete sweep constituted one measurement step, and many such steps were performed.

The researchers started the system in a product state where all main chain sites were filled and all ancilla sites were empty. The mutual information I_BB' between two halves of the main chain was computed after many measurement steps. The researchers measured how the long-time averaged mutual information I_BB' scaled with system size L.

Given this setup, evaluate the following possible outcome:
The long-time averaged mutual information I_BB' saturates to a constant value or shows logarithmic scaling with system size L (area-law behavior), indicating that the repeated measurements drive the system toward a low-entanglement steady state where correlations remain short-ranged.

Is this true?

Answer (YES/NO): NO